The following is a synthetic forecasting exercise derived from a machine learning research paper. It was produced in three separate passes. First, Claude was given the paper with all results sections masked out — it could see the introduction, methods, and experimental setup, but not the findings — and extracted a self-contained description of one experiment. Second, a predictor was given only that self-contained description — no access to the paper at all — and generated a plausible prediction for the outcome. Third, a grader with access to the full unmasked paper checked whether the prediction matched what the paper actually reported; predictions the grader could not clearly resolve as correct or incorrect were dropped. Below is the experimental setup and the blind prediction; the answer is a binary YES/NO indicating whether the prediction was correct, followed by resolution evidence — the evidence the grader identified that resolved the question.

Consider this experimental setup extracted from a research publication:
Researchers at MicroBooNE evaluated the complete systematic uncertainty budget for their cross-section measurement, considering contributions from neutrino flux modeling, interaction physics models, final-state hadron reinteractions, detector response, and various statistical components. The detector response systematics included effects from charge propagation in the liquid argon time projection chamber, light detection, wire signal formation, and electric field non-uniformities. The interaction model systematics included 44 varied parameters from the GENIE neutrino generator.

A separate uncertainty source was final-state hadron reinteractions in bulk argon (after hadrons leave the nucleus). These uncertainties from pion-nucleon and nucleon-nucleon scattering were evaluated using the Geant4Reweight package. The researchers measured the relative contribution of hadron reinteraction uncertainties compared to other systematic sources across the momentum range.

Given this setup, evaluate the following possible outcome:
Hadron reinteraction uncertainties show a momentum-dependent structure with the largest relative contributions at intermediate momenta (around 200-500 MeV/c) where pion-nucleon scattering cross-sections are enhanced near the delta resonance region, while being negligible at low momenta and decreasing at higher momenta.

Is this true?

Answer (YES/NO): NO